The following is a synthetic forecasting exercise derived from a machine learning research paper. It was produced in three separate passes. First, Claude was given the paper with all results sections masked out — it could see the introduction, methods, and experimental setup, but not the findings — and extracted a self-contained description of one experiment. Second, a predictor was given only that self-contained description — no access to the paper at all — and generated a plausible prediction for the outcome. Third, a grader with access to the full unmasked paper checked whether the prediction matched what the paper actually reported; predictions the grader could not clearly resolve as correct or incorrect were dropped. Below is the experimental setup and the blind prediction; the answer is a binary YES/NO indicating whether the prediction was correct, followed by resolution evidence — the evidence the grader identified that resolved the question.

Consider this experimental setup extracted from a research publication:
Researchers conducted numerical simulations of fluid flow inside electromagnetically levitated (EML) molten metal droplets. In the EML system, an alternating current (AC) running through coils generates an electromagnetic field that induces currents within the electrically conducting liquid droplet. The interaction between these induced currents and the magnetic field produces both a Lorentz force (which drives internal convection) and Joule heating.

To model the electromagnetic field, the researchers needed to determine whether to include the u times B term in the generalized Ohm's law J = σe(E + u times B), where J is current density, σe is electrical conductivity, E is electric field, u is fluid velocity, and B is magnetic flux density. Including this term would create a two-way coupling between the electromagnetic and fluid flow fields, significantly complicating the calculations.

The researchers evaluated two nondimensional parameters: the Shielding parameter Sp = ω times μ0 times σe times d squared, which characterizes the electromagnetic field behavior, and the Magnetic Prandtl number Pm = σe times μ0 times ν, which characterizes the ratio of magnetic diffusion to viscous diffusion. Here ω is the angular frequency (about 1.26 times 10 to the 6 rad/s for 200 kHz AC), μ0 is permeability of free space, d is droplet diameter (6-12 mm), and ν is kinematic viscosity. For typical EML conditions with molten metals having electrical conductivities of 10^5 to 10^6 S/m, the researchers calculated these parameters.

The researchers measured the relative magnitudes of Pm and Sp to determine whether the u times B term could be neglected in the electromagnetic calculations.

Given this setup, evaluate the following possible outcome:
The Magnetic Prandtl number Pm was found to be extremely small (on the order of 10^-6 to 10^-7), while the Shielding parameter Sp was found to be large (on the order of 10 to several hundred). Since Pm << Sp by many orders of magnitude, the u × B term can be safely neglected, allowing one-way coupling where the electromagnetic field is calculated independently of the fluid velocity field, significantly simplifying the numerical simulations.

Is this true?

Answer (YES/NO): NO